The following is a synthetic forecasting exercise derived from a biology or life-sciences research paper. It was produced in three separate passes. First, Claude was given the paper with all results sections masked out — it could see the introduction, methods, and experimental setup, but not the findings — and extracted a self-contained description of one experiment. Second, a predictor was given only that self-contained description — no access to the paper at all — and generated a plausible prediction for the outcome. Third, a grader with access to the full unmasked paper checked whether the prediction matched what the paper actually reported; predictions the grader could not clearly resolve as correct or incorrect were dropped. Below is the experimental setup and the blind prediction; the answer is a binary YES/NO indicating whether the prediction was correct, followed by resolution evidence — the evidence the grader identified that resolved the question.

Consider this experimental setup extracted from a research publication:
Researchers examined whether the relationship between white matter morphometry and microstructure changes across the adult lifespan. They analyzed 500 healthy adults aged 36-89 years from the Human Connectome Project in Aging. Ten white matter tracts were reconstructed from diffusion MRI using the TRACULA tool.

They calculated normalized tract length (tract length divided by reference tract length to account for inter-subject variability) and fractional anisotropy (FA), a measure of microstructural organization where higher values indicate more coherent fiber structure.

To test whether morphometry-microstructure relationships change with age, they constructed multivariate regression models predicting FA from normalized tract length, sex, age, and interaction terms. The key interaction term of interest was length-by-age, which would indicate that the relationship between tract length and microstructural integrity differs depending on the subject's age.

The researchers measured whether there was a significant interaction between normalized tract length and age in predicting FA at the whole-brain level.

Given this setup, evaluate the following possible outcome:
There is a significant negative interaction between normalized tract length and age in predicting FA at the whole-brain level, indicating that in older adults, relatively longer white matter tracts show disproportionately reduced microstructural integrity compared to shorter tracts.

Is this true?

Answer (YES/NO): NO